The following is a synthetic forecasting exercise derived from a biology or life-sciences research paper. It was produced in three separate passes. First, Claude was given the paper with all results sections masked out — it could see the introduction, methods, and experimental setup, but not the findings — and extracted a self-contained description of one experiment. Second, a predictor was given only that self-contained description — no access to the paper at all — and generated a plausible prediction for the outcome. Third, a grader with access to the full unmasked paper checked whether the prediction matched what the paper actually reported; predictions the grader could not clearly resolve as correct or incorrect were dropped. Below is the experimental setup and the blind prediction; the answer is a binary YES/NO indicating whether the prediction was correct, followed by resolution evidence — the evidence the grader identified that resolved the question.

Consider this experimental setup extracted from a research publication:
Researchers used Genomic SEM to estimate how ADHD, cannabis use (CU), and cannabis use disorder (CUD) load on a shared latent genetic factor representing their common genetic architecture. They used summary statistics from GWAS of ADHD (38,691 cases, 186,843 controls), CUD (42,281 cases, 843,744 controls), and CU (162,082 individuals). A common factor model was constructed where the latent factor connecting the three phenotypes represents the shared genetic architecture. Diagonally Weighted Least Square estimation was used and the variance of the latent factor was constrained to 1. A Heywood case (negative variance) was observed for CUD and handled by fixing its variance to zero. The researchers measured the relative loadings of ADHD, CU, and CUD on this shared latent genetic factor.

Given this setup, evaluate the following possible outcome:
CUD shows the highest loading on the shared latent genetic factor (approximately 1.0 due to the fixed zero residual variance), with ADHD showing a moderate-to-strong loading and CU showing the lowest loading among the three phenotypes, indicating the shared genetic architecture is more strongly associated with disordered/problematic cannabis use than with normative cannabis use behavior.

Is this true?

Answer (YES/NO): YES